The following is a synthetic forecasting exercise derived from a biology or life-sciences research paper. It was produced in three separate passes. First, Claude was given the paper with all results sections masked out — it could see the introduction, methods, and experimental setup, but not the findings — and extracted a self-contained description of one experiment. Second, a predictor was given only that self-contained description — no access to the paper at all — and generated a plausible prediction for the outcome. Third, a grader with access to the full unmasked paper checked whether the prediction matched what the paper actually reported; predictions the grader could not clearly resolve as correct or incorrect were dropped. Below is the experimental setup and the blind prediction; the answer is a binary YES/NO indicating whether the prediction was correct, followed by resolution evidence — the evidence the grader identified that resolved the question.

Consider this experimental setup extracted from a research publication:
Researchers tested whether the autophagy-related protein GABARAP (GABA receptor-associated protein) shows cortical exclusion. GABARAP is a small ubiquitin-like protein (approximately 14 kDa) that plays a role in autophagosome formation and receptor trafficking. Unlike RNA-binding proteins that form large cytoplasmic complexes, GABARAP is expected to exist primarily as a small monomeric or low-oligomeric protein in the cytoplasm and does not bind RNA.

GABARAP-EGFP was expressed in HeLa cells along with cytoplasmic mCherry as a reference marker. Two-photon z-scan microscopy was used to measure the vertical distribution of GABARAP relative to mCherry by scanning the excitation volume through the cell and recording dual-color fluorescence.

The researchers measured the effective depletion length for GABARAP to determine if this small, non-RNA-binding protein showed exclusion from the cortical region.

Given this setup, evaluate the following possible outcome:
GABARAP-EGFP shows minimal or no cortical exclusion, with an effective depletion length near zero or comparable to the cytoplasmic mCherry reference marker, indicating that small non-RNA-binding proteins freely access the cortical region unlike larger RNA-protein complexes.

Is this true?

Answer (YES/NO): YES